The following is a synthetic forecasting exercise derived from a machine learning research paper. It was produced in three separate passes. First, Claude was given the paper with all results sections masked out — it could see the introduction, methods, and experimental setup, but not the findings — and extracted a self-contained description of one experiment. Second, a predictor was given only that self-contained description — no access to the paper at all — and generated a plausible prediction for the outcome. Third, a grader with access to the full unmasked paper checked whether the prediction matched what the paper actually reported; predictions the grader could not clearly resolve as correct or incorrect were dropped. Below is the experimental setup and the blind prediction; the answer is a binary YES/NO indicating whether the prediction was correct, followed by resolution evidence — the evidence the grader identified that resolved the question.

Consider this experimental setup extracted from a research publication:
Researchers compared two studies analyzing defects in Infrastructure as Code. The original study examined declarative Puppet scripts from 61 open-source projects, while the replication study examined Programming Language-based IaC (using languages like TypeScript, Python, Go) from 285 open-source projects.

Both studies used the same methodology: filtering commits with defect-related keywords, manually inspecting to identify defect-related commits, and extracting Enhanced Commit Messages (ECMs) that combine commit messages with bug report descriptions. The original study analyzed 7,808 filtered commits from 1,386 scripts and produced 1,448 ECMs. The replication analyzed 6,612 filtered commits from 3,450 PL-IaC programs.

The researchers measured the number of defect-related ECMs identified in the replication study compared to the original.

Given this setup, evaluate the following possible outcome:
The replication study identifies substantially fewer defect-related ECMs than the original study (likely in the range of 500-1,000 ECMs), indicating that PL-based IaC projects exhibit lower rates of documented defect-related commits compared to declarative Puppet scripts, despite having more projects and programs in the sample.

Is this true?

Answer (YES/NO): NO